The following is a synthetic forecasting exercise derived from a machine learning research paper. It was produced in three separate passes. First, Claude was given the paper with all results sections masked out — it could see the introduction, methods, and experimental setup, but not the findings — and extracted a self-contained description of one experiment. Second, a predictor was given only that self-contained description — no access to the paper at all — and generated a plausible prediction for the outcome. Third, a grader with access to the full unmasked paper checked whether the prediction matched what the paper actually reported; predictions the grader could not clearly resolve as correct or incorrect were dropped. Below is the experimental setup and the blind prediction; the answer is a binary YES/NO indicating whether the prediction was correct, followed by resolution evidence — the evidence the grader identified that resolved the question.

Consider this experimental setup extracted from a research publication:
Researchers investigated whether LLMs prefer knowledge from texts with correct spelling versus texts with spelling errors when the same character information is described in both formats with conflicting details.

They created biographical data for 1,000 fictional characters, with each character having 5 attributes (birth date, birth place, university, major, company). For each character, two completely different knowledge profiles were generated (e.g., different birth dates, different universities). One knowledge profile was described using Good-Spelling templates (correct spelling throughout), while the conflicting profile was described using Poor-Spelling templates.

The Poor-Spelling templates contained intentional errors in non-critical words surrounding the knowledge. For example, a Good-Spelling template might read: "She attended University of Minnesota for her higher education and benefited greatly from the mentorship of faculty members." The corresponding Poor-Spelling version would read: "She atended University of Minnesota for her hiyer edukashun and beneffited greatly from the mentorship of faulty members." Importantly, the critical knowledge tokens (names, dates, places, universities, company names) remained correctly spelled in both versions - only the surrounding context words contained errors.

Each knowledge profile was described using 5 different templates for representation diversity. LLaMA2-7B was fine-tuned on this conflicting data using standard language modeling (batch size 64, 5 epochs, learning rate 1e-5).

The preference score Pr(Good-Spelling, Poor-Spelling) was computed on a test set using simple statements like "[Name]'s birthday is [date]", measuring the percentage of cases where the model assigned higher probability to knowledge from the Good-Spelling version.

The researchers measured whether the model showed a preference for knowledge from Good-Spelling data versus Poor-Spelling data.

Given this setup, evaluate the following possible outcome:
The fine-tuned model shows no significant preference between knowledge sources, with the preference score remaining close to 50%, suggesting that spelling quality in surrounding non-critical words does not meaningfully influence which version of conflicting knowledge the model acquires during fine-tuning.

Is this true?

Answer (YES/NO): NO